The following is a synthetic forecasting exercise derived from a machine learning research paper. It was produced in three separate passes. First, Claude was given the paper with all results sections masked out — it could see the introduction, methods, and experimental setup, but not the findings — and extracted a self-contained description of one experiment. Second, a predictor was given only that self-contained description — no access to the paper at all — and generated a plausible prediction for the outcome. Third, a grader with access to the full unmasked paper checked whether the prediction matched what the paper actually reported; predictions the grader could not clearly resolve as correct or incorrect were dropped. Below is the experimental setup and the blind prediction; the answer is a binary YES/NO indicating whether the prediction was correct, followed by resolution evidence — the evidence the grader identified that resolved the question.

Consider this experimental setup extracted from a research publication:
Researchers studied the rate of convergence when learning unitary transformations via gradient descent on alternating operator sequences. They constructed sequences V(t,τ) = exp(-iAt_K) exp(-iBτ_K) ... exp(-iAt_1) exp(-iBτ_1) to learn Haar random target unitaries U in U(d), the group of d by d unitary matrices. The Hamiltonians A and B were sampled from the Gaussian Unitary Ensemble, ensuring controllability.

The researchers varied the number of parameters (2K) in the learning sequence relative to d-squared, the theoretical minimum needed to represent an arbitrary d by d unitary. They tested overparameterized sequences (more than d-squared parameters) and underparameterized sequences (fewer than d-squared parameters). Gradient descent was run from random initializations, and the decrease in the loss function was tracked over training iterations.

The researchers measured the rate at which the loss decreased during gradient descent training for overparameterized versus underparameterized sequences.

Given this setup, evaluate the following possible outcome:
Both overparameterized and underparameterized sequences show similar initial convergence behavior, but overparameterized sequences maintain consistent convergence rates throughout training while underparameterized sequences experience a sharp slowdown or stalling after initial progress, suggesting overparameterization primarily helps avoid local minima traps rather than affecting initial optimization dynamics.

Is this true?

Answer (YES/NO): NO